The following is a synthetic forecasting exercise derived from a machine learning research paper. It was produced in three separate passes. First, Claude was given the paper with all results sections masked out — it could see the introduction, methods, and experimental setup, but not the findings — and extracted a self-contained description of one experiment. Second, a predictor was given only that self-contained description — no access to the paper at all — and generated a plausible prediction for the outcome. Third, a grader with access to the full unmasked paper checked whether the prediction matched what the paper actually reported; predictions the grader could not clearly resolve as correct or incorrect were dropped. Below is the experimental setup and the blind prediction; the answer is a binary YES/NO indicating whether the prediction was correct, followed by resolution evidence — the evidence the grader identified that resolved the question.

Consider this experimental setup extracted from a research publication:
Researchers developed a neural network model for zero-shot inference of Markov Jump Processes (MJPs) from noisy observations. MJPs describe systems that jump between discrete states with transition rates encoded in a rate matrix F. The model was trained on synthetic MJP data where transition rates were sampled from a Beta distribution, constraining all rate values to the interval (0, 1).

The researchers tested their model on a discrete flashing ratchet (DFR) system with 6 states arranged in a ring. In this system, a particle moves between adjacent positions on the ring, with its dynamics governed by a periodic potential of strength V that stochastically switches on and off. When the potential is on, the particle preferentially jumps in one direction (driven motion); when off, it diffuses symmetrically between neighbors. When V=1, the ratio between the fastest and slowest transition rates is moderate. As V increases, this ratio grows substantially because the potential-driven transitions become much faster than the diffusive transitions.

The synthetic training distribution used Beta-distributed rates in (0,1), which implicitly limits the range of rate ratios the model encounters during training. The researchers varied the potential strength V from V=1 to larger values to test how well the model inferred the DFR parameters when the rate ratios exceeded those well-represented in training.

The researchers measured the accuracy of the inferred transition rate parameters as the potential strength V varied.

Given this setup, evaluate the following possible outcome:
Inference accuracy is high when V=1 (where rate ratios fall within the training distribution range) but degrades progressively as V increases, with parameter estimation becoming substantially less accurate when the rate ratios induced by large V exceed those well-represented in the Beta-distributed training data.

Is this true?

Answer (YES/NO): YES